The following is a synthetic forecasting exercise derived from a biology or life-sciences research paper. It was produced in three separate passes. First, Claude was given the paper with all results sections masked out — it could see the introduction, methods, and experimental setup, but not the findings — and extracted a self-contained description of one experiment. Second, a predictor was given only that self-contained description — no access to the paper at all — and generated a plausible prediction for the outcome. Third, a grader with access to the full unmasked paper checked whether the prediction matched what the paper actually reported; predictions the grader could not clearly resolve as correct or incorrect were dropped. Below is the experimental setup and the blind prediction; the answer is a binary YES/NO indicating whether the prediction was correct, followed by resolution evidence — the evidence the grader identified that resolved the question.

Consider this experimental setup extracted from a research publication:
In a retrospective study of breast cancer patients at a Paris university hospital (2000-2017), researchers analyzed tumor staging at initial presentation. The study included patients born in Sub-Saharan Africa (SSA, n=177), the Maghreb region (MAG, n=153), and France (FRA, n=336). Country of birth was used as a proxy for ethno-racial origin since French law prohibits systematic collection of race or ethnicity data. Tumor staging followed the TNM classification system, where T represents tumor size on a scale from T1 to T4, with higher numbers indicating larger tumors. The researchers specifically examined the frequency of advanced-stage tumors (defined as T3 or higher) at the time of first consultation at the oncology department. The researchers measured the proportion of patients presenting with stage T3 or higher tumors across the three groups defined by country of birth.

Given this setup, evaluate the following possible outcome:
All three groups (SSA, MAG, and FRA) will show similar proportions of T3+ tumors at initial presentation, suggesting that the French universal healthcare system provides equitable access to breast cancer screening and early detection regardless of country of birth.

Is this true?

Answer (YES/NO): NO